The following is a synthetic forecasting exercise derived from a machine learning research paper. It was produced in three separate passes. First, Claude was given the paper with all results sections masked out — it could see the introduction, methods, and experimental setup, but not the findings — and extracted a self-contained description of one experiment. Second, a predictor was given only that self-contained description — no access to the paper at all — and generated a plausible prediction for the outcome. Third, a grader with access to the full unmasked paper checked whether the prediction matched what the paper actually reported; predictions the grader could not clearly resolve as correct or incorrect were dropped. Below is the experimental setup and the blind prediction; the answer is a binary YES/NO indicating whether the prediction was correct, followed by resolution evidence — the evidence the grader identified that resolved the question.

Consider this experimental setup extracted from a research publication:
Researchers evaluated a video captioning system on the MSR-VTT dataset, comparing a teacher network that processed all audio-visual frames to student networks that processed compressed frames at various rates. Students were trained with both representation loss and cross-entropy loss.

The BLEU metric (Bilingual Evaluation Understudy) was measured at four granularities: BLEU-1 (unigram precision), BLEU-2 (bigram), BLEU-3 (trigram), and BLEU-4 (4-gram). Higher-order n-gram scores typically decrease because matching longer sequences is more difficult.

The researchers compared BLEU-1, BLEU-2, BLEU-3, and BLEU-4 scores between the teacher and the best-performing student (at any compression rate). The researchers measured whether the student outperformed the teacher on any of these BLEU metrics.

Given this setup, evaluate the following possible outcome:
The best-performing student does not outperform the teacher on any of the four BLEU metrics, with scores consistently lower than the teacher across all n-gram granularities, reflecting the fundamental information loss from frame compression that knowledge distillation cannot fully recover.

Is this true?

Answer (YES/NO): NO